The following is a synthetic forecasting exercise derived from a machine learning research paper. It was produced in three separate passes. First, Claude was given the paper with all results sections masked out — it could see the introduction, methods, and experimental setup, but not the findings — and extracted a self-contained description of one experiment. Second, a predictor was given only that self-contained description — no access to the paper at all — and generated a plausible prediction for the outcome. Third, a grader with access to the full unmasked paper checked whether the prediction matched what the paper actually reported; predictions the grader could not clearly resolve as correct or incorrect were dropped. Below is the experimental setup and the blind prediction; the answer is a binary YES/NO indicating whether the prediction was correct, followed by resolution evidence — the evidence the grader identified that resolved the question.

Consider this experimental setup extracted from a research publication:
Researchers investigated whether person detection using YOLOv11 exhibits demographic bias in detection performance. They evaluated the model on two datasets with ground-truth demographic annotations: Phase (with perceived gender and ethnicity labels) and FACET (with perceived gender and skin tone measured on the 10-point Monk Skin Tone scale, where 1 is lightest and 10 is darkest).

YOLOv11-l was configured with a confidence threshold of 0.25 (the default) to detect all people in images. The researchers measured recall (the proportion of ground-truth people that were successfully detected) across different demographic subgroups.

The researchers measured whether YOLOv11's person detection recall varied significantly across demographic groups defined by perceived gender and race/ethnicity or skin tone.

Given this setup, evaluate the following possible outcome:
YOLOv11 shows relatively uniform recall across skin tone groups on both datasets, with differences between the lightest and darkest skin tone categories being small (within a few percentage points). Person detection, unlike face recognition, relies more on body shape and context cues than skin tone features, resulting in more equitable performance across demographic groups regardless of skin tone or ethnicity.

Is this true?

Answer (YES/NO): YES